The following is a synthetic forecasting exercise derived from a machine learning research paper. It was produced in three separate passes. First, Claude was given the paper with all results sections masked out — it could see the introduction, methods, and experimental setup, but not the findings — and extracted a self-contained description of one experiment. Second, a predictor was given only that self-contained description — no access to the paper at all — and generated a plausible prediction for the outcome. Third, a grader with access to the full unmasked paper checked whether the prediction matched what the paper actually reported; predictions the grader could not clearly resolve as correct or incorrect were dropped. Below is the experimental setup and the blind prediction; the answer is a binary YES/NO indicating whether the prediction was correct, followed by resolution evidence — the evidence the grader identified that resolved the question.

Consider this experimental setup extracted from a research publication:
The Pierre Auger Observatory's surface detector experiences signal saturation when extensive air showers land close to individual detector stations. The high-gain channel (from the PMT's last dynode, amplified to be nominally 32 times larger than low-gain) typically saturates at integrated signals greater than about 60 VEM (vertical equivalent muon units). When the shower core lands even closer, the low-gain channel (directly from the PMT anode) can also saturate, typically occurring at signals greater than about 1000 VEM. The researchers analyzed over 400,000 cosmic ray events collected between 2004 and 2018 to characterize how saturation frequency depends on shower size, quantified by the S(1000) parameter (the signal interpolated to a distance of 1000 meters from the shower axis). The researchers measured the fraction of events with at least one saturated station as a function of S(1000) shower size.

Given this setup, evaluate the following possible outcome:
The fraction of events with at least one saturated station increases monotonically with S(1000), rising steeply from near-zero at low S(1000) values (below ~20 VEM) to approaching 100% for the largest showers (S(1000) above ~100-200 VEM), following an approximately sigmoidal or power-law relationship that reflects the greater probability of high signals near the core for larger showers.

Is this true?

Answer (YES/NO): NO